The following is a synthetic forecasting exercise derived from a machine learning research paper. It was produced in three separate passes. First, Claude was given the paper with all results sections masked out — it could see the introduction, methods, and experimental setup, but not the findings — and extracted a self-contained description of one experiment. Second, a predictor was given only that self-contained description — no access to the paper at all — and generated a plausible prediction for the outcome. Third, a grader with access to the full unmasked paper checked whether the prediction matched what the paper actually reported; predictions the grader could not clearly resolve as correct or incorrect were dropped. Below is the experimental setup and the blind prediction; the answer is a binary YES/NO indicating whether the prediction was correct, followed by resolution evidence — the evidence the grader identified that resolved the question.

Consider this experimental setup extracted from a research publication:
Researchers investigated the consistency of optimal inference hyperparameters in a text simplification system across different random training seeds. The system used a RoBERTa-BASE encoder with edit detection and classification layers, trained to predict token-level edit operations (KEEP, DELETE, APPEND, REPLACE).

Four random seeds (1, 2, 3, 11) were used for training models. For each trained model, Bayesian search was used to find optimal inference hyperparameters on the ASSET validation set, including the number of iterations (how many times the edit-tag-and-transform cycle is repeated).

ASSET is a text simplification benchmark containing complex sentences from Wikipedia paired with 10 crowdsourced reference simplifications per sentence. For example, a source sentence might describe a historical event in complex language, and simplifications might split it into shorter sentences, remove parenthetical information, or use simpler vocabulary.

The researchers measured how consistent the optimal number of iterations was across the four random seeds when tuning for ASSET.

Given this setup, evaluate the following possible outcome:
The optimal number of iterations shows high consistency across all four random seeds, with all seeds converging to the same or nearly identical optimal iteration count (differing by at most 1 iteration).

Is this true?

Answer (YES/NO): YES